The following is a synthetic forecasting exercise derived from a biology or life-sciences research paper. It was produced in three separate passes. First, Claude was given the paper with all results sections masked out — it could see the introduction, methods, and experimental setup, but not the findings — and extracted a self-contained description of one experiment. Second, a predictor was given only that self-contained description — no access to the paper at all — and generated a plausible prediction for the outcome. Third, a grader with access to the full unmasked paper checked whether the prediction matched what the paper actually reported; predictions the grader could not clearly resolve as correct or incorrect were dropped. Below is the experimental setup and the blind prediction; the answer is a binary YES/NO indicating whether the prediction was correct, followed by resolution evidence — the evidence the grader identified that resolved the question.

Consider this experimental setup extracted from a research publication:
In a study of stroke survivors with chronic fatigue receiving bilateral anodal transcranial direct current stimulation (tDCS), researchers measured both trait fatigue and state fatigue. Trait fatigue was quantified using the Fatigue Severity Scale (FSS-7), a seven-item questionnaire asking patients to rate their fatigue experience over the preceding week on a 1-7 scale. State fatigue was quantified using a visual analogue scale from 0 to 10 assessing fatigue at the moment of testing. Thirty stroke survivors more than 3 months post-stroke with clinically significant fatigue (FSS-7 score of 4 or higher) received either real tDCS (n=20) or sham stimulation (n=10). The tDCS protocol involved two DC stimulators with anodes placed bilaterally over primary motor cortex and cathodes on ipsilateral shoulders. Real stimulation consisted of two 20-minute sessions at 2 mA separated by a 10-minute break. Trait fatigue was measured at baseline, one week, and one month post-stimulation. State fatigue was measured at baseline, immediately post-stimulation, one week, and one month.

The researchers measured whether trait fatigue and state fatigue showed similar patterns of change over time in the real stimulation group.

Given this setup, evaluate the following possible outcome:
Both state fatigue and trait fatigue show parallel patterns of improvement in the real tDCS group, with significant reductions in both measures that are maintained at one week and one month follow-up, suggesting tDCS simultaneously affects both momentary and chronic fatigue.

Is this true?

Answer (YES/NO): NO